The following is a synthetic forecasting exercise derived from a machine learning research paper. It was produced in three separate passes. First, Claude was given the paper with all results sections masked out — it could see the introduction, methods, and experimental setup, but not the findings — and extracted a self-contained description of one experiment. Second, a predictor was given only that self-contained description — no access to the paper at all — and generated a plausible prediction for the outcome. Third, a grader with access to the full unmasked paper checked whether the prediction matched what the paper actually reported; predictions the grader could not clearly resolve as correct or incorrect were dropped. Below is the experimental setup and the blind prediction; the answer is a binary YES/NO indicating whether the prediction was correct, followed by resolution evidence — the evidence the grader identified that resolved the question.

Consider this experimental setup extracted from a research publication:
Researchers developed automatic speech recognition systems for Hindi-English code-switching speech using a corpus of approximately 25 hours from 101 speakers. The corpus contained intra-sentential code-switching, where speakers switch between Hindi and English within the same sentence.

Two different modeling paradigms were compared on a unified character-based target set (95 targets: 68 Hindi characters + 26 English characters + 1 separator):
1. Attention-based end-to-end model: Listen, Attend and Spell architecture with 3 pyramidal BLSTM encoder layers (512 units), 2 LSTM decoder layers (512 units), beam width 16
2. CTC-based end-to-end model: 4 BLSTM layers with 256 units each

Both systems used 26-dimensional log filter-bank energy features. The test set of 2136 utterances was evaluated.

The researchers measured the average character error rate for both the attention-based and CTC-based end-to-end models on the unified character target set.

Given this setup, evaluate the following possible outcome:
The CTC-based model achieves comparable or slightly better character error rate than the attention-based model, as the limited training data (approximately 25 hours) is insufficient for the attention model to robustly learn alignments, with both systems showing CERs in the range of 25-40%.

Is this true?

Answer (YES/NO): YES